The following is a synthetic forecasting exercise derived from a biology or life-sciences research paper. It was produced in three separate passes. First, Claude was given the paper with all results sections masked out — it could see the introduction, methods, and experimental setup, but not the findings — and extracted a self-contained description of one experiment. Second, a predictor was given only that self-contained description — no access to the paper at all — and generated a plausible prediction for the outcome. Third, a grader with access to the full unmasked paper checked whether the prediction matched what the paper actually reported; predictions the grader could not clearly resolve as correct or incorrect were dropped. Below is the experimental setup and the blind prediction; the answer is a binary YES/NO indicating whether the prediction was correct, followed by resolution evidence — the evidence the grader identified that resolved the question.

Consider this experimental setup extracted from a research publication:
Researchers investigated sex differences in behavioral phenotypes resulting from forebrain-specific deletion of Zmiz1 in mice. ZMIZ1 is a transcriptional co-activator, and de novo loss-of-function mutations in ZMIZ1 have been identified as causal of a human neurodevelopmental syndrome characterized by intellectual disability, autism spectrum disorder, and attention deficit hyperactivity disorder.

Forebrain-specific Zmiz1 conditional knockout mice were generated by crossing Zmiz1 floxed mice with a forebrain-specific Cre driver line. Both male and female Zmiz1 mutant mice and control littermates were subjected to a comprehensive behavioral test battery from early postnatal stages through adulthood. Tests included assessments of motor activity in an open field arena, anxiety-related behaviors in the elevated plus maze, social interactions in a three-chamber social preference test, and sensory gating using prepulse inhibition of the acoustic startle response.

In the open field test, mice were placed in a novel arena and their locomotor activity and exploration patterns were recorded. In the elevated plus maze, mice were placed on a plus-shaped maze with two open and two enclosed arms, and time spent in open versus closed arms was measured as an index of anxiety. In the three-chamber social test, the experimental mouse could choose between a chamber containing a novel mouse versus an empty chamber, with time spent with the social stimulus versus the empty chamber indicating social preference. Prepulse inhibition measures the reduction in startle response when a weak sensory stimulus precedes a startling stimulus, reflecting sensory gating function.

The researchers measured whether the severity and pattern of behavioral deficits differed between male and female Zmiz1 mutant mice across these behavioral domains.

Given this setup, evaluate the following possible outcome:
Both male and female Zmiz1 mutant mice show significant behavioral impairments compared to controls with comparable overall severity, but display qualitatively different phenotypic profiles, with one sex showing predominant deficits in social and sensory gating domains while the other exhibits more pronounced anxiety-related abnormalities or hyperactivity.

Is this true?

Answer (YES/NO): NO